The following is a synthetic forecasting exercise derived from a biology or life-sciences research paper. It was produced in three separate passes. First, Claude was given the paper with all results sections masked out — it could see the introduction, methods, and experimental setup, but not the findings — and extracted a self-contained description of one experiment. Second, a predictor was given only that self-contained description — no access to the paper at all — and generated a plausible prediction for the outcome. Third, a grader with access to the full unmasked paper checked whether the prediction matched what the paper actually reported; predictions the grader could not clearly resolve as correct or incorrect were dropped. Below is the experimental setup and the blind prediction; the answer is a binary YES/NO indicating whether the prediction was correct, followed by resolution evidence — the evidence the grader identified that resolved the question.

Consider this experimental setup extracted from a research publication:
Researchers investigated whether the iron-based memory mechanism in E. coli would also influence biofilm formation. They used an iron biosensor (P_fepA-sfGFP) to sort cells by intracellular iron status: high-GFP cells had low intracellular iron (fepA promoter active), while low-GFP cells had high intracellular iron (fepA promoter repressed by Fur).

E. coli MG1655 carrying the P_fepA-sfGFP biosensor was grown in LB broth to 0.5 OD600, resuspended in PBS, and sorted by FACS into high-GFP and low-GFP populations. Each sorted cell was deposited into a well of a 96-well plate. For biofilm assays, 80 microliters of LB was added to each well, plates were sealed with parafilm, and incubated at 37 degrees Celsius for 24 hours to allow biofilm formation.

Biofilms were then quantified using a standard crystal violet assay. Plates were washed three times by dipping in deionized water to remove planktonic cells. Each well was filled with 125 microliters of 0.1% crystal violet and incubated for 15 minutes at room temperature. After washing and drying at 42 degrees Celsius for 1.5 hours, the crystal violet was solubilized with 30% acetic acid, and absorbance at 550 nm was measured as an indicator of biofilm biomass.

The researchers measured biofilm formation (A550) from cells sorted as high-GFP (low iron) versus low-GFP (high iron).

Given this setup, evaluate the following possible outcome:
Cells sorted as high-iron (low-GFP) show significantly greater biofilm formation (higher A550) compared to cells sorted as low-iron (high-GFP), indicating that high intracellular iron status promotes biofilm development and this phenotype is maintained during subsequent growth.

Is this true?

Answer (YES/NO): YES